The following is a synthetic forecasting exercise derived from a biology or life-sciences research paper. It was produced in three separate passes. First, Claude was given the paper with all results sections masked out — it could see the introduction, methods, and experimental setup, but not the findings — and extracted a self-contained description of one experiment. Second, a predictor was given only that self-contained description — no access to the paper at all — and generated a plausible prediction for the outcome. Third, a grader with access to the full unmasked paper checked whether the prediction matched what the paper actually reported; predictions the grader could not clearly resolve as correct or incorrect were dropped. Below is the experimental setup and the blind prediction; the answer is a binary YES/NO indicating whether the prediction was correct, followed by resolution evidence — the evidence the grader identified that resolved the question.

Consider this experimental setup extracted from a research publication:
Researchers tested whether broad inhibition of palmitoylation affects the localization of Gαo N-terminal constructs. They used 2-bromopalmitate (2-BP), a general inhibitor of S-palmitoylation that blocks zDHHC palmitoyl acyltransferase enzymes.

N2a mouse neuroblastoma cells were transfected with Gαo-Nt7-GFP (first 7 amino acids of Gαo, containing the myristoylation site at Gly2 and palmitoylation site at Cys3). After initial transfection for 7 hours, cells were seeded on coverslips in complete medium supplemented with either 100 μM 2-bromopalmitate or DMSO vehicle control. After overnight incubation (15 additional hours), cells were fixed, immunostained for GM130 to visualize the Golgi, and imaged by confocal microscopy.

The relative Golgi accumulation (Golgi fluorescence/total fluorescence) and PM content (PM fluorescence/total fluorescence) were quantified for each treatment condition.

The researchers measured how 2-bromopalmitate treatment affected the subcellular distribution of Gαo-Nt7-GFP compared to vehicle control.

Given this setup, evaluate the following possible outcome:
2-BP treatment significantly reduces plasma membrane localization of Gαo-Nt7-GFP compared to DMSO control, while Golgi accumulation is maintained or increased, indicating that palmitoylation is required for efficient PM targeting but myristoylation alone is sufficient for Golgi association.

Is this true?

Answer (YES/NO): NO